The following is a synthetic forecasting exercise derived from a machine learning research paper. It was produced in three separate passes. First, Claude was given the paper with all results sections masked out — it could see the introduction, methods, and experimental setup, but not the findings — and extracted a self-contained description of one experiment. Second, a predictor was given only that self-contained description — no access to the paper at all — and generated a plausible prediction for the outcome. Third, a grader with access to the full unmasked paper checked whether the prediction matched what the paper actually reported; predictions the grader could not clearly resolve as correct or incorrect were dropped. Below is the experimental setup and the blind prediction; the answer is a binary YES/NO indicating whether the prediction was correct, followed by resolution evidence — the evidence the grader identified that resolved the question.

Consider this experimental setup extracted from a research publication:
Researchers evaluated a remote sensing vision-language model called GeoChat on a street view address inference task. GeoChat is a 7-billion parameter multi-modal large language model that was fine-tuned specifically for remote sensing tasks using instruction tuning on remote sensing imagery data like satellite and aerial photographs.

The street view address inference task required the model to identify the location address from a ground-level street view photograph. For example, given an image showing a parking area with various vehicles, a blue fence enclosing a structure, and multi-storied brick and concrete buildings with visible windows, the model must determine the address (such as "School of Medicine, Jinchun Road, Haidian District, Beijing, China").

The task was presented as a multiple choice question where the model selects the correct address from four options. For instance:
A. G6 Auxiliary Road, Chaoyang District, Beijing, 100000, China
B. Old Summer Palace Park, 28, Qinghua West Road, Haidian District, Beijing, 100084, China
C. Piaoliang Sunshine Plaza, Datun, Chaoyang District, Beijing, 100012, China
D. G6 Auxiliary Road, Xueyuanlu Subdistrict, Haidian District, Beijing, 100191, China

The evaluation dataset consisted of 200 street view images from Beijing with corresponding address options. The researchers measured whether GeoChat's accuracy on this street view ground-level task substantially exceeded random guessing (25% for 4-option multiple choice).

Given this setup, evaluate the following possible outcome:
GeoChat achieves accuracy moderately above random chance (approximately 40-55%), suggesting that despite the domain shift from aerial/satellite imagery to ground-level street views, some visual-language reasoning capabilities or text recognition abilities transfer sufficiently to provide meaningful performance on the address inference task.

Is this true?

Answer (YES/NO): NO